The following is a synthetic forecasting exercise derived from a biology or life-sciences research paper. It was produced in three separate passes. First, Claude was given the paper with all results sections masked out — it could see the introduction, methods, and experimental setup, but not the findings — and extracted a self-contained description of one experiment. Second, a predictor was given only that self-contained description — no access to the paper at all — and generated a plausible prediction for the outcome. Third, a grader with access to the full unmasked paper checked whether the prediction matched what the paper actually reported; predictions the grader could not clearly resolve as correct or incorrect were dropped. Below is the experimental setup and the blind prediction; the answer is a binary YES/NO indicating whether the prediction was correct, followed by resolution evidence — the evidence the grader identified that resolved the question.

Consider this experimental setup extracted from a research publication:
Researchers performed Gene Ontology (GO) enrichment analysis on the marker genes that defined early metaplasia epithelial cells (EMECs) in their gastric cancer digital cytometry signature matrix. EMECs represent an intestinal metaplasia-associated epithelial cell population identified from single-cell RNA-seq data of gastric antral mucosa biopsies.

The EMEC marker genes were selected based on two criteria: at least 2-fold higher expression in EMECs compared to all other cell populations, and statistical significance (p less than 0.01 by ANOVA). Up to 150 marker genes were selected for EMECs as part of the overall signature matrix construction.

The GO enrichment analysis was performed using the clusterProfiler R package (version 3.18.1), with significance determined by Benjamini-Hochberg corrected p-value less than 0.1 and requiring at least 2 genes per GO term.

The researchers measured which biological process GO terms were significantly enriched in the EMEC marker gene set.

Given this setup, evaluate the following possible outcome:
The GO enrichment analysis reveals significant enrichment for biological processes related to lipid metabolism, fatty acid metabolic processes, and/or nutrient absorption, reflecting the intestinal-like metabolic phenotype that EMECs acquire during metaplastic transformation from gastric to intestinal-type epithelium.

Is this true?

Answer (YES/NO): NO